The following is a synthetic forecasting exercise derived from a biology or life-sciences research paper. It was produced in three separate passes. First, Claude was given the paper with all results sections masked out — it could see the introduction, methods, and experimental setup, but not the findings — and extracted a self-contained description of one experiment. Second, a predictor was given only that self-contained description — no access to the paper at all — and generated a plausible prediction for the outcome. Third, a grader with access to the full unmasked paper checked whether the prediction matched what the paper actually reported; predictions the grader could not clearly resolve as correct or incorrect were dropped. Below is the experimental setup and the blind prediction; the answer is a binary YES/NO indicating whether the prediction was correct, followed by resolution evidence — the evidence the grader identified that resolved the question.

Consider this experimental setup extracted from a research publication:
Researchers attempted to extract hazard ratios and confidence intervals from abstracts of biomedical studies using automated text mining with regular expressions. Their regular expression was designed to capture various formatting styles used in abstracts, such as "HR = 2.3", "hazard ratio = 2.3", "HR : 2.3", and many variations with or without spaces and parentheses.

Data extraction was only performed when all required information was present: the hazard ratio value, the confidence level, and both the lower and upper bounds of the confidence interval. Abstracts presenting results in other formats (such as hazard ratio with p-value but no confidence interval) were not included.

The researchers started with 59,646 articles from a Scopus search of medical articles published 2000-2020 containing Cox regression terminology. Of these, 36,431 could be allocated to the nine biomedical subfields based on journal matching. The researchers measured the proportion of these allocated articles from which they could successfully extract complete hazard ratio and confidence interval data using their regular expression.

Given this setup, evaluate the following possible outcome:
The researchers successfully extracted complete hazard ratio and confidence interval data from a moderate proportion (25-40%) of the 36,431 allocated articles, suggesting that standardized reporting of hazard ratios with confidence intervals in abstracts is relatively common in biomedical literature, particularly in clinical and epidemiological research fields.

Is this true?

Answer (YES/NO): NO